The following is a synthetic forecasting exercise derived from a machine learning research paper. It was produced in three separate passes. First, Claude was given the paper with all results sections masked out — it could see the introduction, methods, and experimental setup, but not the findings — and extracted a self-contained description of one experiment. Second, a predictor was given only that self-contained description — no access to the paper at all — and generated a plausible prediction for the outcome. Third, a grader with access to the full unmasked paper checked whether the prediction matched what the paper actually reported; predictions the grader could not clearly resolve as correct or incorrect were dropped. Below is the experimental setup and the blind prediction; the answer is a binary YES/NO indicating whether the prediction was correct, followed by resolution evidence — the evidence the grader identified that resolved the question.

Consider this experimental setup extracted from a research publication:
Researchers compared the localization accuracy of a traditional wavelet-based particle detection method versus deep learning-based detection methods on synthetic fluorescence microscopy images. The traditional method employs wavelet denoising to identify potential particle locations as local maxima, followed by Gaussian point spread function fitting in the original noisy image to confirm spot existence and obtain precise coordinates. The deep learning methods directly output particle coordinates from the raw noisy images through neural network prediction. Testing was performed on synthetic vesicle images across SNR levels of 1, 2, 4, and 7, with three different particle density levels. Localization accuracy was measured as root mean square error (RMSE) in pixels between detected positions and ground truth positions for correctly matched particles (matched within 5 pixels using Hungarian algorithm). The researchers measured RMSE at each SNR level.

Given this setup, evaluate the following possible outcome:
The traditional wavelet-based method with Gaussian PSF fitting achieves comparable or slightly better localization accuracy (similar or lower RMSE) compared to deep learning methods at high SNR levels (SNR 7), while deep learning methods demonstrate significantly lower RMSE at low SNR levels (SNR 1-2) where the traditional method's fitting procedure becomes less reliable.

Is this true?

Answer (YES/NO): YES